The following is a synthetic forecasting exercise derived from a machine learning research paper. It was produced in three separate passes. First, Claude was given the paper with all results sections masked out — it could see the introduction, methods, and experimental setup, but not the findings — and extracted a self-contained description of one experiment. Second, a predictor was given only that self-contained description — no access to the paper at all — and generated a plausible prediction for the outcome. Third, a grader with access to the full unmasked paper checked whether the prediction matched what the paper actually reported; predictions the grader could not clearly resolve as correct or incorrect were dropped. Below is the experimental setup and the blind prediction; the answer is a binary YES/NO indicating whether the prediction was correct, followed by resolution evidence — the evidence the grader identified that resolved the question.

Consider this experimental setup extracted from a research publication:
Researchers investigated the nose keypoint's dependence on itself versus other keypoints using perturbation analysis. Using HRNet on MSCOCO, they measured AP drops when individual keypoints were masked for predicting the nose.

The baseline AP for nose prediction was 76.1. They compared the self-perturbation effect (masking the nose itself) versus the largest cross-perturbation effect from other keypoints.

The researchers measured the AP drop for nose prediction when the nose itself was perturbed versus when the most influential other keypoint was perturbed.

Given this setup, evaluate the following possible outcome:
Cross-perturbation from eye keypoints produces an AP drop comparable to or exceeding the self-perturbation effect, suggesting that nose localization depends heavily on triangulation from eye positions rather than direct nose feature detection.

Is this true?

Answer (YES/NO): NO